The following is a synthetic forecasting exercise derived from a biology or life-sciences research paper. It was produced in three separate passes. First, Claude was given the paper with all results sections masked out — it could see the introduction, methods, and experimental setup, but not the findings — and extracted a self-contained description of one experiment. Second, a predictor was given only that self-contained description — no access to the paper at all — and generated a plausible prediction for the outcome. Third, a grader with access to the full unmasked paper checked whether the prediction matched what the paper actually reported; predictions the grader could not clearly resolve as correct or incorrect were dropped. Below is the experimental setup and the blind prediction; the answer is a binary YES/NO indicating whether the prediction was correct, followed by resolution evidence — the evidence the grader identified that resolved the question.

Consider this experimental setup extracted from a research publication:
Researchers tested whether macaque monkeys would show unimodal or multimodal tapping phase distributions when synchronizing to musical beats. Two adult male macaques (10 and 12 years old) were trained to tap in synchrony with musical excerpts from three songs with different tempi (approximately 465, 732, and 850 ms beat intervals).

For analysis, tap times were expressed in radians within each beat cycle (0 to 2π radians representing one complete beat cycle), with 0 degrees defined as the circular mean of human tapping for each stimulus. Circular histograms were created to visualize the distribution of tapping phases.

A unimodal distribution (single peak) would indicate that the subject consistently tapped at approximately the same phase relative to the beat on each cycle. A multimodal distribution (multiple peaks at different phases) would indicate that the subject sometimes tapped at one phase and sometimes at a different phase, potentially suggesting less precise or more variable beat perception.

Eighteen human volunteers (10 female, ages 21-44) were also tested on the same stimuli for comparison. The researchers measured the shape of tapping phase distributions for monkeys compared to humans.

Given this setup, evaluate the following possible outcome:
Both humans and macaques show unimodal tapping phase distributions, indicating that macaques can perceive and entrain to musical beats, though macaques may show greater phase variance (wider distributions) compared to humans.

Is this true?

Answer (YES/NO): NO